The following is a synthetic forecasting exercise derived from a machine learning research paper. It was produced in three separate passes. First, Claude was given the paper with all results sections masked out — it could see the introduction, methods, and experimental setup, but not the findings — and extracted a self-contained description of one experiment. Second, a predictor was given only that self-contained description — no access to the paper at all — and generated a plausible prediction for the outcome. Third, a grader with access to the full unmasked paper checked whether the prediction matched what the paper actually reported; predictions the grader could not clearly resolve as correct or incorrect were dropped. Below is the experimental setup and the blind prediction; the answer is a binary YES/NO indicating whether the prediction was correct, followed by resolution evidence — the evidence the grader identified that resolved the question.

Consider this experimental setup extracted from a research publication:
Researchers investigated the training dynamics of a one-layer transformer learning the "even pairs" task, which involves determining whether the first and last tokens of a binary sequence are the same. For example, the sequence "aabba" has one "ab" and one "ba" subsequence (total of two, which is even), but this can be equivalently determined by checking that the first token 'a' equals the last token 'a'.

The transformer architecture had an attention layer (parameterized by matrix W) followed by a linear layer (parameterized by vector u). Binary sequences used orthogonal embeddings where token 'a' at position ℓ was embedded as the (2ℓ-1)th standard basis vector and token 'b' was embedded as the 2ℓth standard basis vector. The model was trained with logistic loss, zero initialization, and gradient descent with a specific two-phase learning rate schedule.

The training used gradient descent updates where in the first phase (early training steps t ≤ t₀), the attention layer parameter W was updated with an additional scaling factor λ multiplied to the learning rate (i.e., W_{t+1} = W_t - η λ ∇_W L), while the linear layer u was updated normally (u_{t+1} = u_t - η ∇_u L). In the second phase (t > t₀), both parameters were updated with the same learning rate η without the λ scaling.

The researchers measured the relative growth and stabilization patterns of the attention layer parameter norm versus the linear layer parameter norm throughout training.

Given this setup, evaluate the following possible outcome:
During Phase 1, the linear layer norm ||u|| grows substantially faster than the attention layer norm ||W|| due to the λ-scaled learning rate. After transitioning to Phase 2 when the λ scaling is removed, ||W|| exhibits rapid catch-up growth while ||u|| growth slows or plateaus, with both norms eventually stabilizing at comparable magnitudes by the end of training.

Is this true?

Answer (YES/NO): NO